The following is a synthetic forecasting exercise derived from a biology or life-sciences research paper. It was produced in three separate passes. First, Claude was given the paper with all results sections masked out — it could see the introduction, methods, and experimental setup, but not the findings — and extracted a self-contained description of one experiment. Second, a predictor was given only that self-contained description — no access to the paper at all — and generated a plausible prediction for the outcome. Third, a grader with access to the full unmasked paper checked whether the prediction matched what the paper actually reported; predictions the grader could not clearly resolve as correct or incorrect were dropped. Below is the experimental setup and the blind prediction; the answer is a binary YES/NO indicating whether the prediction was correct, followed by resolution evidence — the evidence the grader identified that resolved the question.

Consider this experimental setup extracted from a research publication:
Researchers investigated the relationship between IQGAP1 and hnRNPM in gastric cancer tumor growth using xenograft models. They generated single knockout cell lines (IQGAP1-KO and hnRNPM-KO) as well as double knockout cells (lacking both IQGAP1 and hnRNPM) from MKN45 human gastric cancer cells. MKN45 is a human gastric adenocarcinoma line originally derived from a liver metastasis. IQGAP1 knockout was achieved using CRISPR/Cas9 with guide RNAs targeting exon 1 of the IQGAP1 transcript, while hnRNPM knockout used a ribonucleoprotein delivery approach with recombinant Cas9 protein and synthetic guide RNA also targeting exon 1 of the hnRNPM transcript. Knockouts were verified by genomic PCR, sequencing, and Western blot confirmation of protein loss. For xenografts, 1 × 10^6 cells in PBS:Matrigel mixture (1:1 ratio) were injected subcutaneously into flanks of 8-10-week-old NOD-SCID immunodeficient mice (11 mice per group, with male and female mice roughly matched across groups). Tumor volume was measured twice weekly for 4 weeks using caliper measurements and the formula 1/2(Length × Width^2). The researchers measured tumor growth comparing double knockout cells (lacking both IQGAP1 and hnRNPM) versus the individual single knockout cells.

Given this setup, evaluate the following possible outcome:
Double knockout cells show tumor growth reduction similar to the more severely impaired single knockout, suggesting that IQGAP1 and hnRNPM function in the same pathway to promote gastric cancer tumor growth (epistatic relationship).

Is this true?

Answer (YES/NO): NO